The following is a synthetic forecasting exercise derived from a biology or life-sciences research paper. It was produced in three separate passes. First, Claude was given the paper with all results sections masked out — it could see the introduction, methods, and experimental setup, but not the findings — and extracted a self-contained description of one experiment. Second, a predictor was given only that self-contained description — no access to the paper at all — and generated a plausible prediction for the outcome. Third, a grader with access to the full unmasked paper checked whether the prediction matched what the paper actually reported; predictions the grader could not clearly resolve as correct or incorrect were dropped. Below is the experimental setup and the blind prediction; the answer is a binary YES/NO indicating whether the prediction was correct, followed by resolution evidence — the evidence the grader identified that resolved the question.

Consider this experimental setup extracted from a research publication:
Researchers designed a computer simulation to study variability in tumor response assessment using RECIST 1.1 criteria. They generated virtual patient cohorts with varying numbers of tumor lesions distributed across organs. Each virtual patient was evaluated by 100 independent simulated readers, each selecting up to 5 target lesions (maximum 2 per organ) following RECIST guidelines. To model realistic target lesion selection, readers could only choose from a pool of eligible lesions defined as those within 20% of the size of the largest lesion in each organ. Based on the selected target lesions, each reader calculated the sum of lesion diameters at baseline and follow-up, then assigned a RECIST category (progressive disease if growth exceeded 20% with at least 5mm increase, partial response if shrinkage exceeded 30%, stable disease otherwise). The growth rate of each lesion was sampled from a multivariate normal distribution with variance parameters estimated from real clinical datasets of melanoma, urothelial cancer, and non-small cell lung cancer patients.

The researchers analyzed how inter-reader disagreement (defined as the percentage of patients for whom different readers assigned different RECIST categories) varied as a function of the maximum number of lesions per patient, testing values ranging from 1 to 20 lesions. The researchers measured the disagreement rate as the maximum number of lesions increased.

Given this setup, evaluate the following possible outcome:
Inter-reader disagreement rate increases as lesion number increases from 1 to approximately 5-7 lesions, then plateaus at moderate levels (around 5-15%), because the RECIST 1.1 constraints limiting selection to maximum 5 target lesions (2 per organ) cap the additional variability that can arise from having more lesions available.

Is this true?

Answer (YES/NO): NO